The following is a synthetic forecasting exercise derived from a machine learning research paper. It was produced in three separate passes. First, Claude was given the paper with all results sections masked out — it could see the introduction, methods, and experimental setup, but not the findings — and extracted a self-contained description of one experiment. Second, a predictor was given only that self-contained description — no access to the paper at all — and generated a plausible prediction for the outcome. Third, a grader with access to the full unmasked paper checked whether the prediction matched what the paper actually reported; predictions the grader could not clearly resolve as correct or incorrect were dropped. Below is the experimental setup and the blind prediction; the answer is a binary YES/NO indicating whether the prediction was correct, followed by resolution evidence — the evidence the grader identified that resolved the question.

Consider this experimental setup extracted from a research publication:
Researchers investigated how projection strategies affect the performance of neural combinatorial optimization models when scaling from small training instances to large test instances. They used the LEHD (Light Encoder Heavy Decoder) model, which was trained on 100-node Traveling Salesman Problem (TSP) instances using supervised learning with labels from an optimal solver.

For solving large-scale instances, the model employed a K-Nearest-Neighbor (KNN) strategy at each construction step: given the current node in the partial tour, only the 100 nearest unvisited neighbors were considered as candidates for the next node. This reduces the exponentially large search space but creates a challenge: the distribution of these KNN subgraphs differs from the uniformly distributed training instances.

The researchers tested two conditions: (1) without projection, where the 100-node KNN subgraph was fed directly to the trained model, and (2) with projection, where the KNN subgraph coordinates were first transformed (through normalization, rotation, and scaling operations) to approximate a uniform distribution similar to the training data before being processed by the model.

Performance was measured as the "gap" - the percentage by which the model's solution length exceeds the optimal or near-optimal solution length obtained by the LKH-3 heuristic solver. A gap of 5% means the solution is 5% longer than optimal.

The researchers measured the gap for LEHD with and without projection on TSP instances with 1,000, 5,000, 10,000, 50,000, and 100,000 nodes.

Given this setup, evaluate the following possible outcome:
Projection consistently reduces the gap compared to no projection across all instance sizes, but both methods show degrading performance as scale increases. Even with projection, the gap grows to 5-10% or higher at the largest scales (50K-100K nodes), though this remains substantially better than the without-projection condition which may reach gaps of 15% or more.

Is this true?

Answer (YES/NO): NO